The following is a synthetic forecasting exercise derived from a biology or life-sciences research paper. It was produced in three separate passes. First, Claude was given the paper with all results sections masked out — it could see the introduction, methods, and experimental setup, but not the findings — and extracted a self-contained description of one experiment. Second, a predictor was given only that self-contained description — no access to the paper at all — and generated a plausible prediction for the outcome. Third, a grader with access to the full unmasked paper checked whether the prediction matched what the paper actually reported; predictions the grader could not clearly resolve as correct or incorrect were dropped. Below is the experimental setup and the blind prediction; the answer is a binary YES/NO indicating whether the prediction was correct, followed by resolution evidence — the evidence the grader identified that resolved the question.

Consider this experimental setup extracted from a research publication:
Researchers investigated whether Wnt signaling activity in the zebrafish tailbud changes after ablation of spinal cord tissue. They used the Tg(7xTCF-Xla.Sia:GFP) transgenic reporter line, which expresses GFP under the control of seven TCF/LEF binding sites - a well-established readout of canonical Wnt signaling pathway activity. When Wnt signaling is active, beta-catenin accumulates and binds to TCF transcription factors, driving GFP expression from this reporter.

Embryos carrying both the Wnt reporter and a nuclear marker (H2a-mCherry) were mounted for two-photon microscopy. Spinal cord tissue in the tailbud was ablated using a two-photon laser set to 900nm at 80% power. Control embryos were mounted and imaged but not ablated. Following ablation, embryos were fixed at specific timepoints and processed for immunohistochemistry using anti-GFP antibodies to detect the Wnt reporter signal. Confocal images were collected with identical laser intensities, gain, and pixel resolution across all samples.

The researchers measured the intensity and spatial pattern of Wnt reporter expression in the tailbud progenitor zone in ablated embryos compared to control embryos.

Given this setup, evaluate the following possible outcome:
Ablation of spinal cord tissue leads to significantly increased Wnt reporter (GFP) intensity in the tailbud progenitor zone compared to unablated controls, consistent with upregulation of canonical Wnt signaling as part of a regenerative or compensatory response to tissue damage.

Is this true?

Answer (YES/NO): NO